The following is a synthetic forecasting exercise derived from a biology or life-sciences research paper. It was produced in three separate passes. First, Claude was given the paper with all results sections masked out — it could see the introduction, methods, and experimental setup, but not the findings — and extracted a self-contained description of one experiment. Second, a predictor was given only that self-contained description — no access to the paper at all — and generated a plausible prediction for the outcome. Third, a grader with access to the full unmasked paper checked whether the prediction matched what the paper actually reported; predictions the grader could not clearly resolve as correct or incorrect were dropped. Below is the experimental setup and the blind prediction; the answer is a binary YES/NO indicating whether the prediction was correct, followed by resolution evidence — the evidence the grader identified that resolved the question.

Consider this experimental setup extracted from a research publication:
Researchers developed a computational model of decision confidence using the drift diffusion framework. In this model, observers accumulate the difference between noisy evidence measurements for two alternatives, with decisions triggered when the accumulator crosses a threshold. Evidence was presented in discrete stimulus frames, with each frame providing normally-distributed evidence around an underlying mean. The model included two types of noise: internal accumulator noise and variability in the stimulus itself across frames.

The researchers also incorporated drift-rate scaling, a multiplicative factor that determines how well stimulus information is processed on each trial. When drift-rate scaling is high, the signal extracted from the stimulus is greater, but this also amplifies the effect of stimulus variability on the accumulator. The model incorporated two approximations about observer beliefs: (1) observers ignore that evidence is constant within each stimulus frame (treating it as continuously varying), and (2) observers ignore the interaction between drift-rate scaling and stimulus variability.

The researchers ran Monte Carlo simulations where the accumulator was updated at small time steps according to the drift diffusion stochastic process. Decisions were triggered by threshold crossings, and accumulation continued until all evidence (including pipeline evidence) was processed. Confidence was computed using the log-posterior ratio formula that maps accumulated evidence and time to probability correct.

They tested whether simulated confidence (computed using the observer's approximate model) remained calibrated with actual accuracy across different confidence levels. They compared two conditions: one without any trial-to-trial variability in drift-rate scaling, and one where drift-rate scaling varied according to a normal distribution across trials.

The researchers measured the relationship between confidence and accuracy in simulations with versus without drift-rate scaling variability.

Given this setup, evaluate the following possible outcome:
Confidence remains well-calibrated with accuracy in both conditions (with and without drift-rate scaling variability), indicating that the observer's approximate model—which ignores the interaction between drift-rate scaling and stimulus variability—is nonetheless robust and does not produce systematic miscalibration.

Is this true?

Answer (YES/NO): NO